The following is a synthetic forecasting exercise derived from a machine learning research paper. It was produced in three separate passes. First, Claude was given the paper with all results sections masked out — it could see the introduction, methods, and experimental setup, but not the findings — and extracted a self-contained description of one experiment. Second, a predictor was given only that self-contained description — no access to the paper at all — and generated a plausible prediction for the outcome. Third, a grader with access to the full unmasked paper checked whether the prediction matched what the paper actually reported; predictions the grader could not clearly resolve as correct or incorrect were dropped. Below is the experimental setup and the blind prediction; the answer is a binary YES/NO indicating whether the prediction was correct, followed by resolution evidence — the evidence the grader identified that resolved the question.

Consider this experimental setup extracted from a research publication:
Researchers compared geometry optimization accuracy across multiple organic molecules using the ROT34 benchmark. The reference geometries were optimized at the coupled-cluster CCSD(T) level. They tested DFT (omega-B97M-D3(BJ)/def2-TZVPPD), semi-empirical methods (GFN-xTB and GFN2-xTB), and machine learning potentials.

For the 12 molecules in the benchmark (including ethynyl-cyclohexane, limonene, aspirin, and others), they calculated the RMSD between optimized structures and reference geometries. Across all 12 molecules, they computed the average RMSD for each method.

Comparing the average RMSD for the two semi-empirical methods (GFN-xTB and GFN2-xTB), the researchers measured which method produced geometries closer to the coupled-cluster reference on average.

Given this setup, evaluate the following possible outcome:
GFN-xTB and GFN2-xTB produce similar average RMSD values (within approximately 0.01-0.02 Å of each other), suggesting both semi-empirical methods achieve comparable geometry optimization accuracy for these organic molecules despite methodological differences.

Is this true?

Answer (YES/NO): NO